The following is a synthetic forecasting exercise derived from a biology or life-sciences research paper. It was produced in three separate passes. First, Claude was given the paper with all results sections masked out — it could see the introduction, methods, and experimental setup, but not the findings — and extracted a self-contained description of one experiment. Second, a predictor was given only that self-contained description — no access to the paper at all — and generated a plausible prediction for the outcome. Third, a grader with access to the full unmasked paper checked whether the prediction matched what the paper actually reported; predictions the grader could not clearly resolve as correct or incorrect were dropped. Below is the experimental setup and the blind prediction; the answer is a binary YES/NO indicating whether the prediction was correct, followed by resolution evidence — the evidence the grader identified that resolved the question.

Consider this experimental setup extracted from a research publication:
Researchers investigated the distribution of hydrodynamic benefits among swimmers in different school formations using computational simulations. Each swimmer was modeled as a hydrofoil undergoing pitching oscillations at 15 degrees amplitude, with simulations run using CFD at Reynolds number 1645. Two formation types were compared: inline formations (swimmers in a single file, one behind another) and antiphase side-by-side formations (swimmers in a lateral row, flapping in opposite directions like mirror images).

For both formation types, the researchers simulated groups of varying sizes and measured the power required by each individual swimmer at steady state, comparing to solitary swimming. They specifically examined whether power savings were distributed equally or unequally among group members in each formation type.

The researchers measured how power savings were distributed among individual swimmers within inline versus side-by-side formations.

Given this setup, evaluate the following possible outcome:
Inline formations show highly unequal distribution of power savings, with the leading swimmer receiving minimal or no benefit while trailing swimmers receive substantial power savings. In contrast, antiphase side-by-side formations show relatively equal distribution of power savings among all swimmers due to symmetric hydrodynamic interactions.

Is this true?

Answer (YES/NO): NO